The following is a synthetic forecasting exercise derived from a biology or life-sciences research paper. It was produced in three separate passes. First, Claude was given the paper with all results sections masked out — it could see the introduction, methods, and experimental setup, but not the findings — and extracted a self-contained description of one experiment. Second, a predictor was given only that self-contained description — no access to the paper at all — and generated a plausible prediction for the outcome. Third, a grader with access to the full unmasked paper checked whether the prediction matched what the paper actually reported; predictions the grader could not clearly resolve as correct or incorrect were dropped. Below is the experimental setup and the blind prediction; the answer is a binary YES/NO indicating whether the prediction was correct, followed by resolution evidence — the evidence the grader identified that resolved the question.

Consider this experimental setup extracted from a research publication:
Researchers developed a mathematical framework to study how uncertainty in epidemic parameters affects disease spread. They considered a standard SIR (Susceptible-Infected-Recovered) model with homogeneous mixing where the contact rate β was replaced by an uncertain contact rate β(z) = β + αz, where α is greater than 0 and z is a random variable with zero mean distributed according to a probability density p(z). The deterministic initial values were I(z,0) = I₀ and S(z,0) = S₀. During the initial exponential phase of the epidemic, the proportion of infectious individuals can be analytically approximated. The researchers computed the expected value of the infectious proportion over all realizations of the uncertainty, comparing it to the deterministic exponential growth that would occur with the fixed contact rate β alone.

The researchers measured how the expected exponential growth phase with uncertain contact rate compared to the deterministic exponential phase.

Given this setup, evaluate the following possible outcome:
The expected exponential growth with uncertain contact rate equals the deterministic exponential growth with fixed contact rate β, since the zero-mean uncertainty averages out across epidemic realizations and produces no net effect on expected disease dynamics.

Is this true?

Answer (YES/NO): NO